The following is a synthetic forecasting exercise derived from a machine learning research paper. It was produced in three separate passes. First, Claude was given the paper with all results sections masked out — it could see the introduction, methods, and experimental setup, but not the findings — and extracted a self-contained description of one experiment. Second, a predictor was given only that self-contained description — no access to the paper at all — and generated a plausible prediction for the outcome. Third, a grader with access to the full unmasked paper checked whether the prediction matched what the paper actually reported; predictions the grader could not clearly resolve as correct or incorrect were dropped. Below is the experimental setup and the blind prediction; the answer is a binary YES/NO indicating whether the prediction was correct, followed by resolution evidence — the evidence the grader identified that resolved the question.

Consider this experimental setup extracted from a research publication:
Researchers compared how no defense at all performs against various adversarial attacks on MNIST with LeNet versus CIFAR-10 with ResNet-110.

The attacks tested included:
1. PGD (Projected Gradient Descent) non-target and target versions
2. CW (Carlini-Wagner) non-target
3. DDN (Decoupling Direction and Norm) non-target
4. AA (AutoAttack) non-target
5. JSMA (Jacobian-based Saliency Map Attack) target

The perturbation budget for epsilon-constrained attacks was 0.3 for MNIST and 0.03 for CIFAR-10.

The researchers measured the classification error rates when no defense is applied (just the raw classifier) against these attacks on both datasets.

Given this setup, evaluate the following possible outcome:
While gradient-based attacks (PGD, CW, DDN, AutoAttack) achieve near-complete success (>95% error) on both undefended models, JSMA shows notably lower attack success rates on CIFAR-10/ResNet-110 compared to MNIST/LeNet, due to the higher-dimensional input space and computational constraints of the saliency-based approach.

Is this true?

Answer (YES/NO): NO